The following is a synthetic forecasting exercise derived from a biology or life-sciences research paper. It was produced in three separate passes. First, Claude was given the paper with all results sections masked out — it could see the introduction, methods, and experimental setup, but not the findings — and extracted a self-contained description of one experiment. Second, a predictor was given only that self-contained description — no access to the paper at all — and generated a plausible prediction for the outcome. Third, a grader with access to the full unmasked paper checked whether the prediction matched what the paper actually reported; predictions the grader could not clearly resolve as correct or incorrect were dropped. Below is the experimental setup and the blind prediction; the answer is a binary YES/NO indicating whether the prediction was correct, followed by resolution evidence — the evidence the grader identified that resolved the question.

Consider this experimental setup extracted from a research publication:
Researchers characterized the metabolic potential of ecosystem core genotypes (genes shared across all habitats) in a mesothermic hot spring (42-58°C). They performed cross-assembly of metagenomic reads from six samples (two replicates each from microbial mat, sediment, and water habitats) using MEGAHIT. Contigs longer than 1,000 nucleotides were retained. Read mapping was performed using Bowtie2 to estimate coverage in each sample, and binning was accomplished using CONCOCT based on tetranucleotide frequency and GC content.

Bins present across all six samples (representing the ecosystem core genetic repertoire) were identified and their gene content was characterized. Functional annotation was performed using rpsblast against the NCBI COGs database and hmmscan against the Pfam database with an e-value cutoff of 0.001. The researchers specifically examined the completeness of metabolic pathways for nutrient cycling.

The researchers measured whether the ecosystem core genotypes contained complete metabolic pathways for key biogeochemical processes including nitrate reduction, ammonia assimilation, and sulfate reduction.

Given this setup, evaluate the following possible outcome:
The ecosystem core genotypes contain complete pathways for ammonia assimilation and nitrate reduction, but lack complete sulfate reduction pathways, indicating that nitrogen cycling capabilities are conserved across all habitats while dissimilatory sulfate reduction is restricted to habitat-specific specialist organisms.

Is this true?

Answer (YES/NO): NO